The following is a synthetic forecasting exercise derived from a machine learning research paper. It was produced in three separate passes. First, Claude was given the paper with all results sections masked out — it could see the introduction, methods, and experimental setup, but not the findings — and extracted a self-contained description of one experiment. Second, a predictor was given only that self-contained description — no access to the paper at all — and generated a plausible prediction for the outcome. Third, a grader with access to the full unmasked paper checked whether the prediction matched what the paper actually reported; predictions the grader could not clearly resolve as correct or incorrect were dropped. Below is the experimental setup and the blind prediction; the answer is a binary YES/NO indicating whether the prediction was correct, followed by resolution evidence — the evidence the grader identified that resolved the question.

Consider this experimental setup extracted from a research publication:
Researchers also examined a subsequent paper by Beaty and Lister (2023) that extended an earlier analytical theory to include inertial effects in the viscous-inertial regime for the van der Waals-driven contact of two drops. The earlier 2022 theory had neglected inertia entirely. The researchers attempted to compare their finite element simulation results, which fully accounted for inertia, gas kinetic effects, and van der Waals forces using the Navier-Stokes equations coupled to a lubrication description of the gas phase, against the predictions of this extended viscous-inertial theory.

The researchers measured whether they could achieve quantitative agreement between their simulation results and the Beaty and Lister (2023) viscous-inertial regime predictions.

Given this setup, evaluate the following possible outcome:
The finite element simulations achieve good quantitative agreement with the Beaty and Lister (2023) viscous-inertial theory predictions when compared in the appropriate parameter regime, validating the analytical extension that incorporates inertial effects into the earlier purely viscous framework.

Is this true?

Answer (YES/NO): NO